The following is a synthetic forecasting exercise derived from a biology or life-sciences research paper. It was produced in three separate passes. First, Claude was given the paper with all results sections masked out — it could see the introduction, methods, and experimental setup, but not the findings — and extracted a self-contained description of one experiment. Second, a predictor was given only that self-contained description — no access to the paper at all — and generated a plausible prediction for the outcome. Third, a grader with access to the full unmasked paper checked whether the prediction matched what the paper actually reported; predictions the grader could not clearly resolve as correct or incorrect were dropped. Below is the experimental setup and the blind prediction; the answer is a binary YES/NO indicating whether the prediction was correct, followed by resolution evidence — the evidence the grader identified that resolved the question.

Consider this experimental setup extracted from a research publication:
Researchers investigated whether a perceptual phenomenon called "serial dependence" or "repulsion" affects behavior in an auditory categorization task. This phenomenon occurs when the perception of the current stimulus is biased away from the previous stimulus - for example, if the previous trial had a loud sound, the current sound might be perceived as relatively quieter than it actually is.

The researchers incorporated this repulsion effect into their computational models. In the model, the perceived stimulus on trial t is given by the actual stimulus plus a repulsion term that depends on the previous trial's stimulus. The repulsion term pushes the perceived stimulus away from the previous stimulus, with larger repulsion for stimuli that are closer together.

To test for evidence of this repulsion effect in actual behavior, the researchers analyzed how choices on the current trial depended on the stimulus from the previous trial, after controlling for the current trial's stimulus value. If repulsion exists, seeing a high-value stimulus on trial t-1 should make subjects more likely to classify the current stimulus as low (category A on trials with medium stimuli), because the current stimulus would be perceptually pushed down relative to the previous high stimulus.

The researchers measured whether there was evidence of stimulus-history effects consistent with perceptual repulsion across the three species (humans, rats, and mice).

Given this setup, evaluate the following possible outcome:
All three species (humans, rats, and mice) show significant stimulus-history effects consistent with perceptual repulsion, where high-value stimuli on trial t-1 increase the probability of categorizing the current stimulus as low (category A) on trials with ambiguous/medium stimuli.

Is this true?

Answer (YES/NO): NO